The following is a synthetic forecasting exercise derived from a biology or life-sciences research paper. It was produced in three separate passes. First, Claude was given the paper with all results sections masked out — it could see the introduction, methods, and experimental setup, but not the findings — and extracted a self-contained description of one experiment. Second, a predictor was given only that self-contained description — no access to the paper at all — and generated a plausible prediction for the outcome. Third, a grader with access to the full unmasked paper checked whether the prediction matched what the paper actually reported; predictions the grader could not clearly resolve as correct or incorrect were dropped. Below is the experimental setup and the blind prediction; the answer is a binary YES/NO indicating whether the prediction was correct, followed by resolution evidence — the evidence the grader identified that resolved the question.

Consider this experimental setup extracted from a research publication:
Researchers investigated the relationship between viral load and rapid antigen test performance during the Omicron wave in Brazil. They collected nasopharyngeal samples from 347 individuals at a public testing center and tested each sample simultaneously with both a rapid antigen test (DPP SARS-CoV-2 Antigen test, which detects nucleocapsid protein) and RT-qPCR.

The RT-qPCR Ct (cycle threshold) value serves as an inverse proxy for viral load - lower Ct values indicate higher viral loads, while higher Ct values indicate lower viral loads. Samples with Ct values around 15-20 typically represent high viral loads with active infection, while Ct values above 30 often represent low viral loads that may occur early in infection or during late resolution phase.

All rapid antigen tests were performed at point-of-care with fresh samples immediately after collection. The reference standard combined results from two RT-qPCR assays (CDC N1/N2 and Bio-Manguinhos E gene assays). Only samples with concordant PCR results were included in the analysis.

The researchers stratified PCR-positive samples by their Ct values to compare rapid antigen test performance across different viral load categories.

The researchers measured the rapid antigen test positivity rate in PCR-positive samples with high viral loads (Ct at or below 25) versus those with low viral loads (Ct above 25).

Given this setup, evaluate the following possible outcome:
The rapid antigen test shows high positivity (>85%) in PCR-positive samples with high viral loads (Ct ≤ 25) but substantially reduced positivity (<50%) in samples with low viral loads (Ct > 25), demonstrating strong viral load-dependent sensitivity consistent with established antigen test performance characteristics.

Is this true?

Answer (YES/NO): NO